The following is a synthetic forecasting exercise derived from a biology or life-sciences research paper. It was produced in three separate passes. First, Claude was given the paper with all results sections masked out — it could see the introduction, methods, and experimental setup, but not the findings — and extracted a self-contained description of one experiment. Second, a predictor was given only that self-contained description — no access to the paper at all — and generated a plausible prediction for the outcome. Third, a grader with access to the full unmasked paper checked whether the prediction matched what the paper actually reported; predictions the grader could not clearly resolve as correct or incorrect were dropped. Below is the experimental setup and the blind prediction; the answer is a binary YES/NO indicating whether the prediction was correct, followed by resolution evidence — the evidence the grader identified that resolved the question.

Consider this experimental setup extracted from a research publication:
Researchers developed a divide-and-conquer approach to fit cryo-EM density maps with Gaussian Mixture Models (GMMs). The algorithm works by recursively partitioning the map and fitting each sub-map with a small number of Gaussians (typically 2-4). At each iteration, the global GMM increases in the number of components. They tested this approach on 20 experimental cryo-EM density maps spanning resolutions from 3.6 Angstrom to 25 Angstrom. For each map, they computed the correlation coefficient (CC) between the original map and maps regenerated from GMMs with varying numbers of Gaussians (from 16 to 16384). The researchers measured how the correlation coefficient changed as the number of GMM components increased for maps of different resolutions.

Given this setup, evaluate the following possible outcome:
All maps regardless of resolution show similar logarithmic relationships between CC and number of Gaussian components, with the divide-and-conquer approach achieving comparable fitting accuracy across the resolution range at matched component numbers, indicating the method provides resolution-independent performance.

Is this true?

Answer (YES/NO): NO